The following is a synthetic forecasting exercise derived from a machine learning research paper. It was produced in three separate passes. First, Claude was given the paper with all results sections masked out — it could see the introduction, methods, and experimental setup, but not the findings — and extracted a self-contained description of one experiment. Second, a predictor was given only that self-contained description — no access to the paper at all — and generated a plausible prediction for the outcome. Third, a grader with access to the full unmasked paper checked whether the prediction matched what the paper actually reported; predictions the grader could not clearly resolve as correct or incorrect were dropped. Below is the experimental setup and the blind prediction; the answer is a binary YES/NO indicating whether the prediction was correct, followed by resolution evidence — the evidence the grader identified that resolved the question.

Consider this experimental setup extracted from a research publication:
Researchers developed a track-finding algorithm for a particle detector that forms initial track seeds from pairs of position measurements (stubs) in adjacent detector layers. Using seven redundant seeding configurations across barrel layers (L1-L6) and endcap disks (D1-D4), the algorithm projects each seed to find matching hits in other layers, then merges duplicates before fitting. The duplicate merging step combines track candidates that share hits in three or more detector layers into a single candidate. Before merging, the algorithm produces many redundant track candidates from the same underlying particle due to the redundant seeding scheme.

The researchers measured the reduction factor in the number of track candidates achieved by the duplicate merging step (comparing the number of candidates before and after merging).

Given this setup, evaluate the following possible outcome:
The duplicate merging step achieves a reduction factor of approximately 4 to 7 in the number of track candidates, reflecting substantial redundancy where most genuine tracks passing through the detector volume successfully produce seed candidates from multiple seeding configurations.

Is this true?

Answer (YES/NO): NO